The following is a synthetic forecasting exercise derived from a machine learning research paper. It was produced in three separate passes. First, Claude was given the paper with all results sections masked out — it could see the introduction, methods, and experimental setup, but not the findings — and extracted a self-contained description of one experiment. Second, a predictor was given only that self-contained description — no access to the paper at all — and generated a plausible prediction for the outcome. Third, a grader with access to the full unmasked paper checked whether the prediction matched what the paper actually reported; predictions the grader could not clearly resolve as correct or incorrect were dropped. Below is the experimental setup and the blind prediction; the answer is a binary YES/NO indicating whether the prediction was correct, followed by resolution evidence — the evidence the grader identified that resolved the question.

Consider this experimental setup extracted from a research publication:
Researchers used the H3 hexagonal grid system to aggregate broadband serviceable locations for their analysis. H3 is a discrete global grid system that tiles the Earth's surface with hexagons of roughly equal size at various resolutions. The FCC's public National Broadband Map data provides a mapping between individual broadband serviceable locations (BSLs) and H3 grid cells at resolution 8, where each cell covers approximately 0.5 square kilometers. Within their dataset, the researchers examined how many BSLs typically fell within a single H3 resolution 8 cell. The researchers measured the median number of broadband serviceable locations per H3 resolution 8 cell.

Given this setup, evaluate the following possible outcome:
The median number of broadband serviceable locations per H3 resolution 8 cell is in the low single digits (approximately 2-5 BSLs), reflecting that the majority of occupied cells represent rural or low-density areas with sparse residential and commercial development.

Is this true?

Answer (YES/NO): YES